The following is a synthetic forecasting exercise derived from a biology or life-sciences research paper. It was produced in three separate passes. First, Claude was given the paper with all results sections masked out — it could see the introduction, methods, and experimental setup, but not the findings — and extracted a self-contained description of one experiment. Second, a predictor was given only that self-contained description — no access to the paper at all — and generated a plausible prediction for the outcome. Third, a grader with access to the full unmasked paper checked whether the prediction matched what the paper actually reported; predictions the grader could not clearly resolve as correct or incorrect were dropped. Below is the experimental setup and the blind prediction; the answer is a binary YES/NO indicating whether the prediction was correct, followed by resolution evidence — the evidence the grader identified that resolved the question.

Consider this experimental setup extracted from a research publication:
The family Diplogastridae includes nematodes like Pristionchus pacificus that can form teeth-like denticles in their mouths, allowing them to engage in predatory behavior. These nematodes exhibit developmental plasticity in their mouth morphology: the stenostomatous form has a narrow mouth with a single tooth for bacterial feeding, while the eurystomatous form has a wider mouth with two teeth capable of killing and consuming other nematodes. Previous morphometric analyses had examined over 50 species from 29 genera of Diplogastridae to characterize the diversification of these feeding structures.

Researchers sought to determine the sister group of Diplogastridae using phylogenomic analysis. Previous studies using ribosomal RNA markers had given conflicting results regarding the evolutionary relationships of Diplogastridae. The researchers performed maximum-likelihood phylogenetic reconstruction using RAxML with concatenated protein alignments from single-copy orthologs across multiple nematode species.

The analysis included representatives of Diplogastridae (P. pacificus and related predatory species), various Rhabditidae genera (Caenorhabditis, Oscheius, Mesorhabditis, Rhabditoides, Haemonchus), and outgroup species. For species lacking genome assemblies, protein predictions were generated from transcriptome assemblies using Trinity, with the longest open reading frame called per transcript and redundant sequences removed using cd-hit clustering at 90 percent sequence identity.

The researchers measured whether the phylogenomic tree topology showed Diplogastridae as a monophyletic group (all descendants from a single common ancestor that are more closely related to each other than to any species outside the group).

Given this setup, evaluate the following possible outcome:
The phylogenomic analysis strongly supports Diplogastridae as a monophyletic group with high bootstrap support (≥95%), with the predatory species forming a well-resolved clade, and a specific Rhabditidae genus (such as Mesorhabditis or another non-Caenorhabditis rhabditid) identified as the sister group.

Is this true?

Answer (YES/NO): NO